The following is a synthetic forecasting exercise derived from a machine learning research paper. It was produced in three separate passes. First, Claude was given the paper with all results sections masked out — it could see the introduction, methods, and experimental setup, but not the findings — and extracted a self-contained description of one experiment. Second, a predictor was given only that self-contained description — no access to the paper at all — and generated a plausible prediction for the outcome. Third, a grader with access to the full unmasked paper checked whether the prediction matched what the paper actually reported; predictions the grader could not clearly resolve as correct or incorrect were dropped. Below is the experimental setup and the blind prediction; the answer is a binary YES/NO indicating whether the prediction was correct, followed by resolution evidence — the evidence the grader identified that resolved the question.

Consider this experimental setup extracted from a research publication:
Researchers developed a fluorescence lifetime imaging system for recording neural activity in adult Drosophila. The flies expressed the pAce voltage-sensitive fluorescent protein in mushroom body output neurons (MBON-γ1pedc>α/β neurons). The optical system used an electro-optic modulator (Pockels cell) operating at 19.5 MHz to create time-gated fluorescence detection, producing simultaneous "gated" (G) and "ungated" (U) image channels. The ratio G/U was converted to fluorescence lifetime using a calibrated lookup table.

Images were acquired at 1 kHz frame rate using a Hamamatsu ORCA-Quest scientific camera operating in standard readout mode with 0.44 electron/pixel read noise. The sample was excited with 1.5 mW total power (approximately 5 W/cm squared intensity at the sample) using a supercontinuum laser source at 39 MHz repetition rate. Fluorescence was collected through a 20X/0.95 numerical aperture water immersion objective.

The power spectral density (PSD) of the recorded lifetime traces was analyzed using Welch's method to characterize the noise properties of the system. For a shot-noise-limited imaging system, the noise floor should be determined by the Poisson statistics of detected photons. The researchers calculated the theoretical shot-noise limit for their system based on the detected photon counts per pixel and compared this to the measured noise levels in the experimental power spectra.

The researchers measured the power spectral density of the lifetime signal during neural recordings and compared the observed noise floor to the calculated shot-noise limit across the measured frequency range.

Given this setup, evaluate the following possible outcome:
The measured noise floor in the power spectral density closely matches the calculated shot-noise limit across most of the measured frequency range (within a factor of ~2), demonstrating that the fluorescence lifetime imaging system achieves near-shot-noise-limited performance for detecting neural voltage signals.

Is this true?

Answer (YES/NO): YES